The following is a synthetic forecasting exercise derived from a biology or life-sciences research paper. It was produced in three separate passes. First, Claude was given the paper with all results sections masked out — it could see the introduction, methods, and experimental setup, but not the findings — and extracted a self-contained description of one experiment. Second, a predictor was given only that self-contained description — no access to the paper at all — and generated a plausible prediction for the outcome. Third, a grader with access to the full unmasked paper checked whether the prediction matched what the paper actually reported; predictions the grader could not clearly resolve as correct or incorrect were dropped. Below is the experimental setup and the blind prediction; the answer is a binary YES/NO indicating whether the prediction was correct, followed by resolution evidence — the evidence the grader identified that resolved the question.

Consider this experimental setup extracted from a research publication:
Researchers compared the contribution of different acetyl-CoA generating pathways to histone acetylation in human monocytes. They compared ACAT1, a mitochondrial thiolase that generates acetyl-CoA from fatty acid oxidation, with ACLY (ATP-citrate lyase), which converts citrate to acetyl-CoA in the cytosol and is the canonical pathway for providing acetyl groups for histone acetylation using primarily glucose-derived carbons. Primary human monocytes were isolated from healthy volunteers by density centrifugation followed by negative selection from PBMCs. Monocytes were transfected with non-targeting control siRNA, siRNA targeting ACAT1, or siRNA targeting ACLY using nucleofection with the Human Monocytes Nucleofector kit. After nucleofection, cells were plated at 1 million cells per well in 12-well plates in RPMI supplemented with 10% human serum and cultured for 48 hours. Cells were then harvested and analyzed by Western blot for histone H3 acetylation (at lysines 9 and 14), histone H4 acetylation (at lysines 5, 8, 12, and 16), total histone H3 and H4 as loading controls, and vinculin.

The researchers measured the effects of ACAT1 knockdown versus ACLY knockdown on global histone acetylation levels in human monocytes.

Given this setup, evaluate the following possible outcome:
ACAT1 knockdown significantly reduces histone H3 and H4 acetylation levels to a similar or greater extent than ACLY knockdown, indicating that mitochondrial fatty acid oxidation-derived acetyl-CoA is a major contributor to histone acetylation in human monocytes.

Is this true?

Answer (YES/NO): NO